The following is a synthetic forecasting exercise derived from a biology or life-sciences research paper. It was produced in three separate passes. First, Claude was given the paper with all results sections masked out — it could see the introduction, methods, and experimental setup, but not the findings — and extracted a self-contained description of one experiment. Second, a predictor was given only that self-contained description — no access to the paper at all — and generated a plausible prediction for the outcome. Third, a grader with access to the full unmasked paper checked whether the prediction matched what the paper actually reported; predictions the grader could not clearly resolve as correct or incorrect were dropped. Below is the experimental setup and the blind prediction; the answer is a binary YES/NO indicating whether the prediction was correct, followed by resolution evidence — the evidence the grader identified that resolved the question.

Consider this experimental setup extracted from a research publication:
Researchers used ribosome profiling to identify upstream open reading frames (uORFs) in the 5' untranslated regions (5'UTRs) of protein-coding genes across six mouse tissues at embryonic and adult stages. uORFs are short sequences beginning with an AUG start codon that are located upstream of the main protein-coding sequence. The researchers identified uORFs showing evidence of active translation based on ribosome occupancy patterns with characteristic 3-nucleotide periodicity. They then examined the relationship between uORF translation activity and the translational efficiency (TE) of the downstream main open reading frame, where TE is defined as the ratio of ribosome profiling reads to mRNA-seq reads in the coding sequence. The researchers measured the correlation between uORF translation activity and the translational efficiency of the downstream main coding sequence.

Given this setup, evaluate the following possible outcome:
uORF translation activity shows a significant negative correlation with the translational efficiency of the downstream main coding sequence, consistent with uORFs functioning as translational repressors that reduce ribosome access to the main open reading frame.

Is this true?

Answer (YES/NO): NO